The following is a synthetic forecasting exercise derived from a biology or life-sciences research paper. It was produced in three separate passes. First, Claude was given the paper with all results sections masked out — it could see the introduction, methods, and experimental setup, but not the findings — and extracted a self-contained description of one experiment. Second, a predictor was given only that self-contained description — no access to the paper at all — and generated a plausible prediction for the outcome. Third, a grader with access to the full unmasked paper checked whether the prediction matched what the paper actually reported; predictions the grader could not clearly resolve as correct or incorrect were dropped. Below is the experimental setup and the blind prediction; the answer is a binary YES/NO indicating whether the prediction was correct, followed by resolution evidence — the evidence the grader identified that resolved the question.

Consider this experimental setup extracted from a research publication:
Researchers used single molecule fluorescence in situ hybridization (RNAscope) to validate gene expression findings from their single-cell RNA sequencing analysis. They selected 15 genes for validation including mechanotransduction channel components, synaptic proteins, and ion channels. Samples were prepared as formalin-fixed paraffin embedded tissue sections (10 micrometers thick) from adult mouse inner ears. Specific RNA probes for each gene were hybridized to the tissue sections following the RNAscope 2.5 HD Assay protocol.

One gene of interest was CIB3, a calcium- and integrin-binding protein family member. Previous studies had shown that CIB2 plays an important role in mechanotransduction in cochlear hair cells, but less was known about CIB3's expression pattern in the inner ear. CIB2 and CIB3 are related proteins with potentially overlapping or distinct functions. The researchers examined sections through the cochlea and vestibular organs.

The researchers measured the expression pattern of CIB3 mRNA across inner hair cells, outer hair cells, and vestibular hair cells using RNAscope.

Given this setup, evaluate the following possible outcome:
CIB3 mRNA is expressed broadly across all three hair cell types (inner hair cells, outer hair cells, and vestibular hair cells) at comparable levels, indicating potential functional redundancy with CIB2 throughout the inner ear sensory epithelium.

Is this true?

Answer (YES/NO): NO